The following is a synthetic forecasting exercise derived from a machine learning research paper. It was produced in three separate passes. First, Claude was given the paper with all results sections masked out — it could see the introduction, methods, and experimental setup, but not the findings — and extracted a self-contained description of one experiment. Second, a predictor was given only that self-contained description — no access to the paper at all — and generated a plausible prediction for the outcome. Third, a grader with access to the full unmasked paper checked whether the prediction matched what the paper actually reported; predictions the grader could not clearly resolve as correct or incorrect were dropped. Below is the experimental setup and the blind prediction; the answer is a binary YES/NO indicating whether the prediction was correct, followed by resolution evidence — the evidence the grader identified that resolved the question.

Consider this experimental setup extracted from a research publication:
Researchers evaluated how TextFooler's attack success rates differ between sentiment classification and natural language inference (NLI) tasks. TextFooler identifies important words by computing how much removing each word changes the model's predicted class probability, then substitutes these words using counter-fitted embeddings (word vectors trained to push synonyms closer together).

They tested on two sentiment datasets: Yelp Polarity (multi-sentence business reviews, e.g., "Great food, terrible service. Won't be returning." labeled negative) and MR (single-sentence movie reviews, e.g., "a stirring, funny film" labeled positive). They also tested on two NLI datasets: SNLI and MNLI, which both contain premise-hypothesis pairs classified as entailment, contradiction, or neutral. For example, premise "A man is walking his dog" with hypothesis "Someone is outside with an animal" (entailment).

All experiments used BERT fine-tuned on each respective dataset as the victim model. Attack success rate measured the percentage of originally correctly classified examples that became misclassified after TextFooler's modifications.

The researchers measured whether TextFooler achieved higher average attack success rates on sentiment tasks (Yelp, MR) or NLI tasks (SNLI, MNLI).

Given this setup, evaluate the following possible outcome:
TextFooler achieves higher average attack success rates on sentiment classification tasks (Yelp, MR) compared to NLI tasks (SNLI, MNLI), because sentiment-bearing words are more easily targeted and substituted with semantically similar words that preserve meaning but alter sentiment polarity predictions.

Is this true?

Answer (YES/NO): YES